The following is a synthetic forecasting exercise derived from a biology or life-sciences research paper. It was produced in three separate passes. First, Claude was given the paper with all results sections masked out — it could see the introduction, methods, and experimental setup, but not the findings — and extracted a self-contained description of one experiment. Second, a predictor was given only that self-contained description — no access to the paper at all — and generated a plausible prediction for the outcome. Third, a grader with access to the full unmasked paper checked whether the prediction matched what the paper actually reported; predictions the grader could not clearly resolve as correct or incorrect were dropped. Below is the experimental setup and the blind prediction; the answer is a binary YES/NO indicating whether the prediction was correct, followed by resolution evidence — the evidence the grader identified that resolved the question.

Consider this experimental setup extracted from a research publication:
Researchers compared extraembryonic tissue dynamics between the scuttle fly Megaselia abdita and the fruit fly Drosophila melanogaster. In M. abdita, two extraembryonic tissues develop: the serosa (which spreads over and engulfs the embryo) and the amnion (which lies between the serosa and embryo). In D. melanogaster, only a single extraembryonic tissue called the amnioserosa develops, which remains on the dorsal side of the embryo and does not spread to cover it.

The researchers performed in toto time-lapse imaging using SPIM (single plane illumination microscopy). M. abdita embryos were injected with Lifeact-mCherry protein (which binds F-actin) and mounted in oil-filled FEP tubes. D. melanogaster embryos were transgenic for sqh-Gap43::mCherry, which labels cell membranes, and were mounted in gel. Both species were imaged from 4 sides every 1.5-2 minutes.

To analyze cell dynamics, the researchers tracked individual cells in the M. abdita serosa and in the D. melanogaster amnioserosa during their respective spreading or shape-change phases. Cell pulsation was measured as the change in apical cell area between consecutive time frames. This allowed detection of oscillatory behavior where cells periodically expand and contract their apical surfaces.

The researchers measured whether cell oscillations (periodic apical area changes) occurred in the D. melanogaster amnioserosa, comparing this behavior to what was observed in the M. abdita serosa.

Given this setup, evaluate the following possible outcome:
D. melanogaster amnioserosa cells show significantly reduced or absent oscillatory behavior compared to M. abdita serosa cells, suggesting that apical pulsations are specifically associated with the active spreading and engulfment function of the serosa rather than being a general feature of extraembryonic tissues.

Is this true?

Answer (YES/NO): NO